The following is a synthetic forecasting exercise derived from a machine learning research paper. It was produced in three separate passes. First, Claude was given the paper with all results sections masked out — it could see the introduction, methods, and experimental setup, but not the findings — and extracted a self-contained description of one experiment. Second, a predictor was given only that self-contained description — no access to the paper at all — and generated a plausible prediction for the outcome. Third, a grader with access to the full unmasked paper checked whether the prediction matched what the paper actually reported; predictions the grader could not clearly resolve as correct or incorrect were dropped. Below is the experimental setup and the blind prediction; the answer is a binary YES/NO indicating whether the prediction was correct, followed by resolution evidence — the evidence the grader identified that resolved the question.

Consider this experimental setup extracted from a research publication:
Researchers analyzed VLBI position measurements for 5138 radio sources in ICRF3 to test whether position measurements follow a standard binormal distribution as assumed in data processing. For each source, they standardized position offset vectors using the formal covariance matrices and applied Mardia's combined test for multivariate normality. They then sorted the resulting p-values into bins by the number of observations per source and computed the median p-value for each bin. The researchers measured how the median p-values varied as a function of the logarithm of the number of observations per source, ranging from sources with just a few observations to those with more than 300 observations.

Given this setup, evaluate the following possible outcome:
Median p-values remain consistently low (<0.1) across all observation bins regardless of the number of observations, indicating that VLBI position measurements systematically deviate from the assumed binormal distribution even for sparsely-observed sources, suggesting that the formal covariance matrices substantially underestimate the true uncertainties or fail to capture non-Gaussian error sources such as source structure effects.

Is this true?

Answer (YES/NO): NO